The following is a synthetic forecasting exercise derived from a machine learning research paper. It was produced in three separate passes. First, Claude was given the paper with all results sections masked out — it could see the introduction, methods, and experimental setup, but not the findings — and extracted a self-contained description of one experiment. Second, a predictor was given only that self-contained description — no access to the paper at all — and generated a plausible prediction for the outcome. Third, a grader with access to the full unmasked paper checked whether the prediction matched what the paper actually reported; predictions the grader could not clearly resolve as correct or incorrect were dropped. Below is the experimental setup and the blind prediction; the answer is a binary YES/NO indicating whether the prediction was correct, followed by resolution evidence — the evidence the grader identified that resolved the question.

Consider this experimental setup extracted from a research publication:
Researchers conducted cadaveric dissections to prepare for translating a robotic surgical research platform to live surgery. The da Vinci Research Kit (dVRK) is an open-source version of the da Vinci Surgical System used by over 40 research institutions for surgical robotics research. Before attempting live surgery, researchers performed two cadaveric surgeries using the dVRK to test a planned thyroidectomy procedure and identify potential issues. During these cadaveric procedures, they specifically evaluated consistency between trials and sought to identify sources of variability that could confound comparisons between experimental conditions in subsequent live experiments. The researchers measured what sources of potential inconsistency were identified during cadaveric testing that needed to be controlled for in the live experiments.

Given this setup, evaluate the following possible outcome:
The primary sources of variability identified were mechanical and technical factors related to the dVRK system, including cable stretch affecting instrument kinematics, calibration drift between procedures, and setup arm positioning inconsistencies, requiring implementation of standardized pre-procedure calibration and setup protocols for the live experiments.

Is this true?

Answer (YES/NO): NO